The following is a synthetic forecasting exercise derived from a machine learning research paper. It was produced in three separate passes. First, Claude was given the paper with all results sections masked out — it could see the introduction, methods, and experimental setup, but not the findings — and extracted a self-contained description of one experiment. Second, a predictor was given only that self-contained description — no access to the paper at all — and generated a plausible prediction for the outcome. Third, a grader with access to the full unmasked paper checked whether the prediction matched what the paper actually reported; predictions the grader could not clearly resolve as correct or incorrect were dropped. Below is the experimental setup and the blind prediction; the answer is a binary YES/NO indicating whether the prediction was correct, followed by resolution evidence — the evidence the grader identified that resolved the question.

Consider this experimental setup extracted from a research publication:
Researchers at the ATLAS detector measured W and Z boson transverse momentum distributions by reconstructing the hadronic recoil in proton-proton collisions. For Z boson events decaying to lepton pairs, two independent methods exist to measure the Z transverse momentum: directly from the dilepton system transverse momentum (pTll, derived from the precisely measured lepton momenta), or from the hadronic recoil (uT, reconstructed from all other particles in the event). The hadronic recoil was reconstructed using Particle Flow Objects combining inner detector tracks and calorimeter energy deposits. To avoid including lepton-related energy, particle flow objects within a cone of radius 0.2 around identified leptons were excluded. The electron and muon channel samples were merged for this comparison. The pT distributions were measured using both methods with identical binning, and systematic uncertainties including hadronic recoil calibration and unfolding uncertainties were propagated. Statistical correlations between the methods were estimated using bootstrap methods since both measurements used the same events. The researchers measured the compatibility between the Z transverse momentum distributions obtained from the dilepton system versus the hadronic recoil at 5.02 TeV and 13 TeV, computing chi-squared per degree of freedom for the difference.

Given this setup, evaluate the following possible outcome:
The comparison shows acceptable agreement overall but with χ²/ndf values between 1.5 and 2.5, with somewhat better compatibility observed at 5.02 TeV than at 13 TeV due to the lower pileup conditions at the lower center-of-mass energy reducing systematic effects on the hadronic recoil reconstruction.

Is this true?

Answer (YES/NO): NO